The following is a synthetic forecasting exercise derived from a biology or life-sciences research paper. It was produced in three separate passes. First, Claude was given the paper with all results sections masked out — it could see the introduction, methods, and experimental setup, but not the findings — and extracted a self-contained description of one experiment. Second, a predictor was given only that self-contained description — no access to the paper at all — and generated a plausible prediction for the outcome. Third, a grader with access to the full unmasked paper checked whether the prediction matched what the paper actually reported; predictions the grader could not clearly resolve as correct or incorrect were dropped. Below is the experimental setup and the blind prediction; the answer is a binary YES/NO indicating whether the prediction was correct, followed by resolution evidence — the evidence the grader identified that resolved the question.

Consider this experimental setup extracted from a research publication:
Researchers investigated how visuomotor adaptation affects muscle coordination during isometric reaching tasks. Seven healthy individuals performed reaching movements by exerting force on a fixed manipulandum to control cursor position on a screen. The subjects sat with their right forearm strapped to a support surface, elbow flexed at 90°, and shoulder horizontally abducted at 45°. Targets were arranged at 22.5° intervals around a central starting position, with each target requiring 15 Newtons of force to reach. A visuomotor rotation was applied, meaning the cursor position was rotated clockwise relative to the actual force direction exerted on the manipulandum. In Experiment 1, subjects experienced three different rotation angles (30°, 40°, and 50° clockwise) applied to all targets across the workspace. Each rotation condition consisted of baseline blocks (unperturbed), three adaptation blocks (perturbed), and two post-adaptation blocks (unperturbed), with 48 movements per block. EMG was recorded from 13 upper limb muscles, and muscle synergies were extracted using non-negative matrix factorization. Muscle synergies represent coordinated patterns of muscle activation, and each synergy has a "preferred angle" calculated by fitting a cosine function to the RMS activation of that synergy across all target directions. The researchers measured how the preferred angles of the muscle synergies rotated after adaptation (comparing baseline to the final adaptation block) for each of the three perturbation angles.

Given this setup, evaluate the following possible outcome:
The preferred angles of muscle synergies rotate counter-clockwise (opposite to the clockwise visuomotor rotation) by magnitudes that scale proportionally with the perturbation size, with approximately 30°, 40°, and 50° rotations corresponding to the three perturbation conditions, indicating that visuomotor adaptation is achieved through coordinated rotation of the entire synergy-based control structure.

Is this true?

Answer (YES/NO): NO